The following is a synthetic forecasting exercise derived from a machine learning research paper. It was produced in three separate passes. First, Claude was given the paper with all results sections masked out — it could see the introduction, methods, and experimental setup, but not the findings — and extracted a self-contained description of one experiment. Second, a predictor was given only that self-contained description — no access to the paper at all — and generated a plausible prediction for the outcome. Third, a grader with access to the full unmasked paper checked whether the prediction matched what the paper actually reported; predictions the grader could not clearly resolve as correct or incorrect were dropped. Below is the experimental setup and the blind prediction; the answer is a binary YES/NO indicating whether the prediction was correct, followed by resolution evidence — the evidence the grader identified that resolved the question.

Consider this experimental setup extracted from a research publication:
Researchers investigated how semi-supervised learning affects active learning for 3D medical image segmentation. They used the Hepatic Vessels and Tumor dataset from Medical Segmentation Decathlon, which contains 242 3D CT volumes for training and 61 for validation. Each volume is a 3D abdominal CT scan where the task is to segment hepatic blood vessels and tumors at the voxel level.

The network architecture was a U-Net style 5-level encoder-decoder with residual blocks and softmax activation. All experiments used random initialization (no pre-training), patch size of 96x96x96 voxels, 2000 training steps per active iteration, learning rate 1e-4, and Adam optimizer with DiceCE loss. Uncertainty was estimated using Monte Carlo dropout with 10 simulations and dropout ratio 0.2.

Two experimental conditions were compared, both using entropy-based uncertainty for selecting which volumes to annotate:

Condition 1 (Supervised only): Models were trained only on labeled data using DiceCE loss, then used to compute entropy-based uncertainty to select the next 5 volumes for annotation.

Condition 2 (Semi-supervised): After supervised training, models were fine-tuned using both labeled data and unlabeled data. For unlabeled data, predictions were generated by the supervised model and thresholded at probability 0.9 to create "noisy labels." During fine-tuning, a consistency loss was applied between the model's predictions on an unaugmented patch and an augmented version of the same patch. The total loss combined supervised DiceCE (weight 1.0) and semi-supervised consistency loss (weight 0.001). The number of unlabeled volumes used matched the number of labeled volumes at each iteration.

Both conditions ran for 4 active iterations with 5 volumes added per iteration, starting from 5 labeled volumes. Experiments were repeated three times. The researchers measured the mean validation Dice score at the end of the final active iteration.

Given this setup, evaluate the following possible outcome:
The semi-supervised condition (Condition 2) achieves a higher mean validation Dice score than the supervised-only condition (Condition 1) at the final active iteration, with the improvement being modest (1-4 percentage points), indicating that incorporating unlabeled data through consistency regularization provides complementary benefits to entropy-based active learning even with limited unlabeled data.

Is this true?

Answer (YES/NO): NO